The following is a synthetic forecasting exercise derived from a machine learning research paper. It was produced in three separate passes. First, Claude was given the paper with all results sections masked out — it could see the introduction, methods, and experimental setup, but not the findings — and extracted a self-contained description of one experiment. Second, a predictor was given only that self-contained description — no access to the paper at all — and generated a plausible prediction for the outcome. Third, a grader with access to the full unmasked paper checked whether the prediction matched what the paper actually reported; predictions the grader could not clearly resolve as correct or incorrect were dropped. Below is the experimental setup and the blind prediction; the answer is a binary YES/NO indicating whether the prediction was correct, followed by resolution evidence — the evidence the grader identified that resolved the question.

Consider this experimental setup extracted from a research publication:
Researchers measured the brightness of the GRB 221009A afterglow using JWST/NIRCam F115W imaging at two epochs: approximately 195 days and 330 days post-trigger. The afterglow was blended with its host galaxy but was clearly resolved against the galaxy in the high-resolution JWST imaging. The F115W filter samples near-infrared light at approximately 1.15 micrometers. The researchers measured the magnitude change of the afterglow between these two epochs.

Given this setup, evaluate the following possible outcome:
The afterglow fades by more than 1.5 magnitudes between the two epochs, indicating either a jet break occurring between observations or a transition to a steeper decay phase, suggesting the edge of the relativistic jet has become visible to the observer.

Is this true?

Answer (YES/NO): NO